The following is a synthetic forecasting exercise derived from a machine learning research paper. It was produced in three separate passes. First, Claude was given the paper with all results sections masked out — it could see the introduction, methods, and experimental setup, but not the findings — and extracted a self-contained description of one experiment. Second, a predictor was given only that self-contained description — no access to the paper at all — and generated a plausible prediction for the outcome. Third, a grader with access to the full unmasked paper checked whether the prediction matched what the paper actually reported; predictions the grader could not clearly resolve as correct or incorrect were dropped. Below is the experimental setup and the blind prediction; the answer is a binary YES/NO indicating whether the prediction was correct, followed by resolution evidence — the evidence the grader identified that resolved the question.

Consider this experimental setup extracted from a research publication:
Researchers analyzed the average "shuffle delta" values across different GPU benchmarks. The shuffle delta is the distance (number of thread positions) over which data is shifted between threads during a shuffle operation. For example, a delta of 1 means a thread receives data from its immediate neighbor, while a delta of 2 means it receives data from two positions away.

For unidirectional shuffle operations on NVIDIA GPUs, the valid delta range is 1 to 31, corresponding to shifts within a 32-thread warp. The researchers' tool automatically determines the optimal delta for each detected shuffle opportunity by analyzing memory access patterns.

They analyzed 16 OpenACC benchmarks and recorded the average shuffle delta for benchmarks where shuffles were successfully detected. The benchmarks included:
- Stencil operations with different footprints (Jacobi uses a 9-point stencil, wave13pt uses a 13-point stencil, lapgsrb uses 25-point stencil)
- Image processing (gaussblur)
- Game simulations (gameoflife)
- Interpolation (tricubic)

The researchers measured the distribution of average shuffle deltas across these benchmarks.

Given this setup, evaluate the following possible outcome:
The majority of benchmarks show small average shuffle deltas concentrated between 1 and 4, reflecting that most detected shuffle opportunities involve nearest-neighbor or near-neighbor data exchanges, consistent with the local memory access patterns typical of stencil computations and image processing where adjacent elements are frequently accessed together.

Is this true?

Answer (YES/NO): YES